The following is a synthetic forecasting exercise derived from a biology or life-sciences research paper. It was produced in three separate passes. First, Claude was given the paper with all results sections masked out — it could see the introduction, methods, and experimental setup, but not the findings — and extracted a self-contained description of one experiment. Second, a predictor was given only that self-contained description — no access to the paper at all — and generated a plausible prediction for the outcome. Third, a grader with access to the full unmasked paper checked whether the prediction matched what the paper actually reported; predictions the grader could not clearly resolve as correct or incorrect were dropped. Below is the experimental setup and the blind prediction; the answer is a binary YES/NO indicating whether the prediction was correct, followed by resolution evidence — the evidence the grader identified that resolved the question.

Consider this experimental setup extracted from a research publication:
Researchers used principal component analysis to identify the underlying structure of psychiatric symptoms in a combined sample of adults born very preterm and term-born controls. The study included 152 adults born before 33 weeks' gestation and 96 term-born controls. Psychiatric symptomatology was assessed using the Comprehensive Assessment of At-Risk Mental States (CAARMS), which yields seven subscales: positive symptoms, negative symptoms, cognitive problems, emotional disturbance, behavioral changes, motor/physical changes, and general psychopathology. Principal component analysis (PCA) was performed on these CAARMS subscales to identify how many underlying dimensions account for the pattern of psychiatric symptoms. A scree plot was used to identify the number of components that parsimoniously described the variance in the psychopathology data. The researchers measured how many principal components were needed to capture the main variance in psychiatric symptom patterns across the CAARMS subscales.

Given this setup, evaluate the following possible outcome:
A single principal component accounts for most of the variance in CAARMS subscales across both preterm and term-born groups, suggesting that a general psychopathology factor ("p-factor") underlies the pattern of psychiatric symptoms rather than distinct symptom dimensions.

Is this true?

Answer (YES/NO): NO